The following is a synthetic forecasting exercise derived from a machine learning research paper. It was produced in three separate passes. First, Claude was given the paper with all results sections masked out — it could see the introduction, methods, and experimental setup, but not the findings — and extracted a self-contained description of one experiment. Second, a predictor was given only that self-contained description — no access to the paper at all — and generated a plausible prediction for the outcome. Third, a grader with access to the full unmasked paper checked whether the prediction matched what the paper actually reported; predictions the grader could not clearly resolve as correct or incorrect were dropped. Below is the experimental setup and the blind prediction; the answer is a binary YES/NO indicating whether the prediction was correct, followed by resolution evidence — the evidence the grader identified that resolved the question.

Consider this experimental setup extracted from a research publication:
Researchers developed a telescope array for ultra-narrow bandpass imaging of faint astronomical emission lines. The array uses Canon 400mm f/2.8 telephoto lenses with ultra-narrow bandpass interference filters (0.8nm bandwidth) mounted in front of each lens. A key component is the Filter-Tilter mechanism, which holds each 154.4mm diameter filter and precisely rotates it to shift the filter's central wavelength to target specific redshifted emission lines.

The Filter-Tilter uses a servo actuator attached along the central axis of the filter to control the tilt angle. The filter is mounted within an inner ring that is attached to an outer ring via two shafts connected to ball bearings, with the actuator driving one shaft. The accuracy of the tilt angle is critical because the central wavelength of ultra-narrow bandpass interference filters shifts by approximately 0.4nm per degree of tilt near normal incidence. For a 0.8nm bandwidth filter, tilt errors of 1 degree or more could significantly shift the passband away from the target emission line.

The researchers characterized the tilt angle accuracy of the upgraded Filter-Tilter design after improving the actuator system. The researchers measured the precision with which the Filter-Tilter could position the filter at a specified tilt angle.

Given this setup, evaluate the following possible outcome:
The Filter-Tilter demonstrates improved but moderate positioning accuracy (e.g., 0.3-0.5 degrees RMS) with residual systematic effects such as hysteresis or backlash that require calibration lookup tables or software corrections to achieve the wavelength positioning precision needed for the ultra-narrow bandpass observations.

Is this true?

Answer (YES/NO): NO